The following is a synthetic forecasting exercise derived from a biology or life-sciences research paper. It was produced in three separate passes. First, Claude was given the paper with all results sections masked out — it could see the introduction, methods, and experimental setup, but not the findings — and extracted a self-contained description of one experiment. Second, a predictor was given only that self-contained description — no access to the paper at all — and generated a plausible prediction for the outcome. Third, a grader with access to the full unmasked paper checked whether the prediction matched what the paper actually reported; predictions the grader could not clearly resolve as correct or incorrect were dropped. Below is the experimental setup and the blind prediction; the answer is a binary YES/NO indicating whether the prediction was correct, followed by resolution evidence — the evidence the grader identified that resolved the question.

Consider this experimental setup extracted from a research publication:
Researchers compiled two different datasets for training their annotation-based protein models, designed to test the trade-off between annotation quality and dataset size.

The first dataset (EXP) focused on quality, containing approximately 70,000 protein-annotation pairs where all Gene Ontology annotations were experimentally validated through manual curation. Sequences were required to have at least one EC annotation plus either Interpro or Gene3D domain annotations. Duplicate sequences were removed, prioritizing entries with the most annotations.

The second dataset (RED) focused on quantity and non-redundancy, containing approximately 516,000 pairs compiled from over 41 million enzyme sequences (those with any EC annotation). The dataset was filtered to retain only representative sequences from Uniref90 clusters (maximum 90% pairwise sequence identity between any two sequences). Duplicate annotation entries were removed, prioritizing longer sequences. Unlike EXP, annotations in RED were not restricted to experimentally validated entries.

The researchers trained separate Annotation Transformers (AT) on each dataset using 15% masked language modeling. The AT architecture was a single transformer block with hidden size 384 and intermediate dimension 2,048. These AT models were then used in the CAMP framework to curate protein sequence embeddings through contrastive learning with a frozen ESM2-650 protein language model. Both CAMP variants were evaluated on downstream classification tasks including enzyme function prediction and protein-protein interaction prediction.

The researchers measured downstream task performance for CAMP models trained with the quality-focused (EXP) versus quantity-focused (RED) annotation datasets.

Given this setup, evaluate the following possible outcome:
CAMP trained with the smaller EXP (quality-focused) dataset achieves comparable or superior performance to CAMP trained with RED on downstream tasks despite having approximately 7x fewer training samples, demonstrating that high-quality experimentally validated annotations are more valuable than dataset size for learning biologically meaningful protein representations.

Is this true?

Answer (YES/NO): YES